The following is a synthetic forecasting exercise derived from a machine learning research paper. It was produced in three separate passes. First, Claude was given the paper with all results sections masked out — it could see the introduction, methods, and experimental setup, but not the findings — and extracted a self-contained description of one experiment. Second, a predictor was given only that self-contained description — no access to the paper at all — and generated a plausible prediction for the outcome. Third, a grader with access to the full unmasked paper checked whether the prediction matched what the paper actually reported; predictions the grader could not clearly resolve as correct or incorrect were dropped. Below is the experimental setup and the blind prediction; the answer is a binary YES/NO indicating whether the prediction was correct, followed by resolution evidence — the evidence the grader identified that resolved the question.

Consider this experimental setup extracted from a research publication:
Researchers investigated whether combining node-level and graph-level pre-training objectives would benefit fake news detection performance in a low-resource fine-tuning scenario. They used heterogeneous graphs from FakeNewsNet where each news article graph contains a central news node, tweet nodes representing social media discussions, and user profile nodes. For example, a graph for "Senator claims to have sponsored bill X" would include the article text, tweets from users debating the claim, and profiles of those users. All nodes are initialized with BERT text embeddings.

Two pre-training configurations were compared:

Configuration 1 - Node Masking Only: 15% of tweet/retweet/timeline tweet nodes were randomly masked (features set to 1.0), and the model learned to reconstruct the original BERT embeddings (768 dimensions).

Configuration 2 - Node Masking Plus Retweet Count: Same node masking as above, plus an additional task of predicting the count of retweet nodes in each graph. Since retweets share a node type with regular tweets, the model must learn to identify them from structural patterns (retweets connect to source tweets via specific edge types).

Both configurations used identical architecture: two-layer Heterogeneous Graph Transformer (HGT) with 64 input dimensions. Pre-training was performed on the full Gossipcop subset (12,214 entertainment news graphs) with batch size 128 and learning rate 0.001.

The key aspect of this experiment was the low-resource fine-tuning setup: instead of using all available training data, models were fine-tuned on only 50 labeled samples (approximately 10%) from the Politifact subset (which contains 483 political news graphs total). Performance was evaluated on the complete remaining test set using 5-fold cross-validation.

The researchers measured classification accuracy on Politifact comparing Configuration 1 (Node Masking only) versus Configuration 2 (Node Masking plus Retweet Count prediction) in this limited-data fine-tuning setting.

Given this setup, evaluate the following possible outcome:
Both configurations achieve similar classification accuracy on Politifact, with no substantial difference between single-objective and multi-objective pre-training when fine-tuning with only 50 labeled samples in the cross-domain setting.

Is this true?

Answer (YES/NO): YES